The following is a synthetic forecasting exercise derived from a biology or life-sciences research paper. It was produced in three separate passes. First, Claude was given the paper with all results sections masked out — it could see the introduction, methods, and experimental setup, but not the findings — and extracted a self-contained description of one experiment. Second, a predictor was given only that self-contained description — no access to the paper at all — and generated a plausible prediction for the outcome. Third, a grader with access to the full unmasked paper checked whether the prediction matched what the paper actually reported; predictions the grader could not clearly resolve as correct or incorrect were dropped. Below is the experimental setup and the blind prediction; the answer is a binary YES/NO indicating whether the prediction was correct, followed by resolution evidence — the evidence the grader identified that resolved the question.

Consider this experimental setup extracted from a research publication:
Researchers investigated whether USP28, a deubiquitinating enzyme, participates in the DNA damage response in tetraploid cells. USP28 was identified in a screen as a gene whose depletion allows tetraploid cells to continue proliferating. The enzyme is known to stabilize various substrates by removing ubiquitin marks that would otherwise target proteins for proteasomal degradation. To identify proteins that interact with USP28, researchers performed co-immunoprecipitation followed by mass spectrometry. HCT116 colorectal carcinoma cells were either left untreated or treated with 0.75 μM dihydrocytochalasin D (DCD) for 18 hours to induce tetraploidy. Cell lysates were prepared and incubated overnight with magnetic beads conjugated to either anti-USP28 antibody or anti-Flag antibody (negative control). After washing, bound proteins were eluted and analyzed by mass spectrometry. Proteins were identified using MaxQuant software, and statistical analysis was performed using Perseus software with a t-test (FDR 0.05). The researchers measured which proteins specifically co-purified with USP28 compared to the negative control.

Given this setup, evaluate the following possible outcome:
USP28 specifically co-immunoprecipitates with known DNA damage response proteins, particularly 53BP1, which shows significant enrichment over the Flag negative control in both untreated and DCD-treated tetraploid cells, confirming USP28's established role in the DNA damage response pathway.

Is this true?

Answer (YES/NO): NO